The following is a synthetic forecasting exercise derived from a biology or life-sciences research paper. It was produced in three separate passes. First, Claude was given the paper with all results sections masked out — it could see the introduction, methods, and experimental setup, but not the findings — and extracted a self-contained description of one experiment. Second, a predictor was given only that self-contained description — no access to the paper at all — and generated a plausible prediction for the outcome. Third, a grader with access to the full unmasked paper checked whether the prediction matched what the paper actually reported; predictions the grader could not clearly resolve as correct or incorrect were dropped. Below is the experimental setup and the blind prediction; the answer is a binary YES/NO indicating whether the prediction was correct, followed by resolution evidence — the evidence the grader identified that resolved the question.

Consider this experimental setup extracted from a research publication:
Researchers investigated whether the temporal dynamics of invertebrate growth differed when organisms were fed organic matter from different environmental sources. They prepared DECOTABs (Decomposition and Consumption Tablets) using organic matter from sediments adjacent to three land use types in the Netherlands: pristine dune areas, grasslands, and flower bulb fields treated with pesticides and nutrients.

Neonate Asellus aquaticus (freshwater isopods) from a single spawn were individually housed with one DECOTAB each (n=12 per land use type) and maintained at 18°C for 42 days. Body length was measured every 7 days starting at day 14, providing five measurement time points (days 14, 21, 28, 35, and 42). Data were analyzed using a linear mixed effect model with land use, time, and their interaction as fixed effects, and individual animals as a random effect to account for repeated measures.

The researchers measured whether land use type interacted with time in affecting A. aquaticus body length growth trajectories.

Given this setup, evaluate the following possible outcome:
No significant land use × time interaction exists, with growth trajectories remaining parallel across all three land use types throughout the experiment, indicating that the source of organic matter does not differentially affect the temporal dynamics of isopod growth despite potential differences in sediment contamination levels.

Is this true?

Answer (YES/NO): NO